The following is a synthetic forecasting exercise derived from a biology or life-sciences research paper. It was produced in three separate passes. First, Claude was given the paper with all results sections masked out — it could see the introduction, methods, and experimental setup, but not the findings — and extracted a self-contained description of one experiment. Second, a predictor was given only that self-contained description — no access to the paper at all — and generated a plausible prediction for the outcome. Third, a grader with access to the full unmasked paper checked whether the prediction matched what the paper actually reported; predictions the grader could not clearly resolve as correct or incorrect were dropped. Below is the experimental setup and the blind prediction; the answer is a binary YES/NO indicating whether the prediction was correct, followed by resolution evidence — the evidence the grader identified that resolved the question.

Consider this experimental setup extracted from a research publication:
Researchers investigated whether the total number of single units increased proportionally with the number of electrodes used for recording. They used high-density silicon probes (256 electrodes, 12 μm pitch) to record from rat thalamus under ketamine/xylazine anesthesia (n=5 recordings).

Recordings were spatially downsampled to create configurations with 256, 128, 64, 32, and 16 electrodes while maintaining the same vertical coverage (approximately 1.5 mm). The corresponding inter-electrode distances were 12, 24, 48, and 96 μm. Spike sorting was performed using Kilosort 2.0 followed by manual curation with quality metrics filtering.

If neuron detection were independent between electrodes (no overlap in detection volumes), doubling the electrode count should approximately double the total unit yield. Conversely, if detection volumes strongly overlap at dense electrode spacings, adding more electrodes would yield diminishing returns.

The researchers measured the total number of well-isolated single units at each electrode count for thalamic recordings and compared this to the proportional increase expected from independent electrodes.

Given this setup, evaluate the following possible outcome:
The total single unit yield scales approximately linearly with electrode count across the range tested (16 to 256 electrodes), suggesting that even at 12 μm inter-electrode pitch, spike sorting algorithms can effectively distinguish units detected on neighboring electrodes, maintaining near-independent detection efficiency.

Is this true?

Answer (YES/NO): NO